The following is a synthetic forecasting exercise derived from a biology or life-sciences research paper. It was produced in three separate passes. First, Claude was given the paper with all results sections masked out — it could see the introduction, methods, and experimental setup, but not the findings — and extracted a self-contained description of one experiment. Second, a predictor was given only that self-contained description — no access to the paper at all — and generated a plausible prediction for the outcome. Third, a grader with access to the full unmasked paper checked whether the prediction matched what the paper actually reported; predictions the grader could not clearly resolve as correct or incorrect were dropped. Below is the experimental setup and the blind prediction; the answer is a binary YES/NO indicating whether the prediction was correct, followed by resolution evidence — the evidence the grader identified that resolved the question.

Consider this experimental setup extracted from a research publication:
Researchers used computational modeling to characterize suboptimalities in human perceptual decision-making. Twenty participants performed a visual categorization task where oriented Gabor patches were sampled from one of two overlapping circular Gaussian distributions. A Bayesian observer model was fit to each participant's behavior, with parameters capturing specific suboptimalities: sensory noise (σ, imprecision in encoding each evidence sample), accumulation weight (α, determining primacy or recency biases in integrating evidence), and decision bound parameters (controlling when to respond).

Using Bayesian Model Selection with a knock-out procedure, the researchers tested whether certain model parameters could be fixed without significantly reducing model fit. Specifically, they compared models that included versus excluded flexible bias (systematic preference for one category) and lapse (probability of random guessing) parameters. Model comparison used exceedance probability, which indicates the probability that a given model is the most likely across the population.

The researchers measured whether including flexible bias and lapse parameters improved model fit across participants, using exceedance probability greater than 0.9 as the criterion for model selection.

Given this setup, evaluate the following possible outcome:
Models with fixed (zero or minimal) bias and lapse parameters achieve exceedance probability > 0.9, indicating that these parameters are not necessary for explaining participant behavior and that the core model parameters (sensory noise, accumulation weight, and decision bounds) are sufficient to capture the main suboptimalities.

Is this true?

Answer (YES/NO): YES